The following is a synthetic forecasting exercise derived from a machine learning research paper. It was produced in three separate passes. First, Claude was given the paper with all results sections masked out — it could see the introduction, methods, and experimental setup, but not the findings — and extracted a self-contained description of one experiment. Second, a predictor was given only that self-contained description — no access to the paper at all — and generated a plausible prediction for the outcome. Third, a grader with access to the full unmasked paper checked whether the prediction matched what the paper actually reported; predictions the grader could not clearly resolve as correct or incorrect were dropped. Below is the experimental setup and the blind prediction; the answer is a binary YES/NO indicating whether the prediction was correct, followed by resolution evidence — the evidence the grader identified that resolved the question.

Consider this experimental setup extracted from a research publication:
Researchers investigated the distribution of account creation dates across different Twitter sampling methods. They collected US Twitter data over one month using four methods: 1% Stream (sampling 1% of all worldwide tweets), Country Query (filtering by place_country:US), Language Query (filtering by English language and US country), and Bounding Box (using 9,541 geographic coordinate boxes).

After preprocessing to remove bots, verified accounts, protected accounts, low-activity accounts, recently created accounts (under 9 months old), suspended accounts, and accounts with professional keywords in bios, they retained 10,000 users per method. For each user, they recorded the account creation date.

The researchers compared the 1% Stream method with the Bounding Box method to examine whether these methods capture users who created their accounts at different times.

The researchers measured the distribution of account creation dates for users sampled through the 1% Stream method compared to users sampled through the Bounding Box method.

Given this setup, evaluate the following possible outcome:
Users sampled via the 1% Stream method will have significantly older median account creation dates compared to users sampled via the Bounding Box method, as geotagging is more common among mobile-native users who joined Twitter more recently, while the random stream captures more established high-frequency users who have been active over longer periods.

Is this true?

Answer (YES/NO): NO